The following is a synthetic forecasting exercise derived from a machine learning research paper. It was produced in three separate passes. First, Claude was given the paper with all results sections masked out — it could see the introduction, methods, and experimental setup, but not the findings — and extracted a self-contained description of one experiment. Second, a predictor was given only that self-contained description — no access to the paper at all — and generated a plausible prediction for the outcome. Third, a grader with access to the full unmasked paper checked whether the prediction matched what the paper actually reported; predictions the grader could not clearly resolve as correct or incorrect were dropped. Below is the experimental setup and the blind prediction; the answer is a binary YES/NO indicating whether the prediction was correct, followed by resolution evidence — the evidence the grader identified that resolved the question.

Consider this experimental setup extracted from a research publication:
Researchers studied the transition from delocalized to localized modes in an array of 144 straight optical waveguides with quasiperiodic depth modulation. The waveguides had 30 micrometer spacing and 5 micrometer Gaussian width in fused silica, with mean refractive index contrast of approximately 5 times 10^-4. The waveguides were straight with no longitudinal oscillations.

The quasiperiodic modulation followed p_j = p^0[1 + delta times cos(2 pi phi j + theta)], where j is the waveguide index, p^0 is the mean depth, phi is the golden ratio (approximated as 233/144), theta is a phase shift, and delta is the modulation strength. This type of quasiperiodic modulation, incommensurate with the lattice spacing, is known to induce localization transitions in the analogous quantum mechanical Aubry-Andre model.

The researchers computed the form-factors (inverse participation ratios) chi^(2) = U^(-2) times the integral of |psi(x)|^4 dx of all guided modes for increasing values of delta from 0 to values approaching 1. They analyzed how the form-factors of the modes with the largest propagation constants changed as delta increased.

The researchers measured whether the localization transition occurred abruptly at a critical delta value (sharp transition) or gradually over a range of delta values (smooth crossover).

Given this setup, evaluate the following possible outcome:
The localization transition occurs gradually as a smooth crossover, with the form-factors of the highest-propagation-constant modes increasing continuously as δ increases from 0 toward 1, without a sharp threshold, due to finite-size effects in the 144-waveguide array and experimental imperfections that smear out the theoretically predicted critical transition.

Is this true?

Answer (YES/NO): NO